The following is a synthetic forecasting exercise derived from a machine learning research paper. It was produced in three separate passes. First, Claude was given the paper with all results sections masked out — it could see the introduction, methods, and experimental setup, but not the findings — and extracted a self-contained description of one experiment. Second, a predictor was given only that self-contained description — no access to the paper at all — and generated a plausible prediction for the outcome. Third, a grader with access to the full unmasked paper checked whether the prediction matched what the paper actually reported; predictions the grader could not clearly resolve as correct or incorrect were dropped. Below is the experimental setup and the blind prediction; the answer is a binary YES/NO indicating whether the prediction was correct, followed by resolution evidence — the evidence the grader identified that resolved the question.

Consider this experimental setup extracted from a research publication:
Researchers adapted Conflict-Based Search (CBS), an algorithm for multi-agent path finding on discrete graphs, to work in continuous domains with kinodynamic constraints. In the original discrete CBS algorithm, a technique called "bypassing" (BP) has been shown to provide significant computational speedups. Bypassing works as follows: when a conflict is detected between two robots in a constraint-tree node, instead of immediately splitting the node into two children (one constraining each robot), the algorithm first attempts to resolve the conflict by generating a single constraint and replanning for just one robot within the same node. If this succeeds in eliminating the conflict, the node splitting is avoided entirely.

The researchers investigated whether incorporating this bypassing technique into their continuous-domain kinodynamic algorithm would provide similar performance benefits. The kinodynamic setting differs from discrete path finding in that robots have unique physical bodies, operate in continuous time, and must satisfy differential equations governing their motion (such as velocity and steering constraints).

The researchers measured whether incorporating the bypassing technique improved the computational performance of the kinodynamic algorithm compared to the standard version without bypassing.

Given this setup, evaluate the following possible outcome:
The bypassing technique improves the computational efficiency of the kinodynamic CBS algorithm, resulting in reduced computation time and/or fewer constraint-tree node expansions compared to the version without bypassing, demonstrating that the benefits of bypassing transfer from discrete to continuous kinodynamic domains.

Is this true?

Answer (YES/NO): NO